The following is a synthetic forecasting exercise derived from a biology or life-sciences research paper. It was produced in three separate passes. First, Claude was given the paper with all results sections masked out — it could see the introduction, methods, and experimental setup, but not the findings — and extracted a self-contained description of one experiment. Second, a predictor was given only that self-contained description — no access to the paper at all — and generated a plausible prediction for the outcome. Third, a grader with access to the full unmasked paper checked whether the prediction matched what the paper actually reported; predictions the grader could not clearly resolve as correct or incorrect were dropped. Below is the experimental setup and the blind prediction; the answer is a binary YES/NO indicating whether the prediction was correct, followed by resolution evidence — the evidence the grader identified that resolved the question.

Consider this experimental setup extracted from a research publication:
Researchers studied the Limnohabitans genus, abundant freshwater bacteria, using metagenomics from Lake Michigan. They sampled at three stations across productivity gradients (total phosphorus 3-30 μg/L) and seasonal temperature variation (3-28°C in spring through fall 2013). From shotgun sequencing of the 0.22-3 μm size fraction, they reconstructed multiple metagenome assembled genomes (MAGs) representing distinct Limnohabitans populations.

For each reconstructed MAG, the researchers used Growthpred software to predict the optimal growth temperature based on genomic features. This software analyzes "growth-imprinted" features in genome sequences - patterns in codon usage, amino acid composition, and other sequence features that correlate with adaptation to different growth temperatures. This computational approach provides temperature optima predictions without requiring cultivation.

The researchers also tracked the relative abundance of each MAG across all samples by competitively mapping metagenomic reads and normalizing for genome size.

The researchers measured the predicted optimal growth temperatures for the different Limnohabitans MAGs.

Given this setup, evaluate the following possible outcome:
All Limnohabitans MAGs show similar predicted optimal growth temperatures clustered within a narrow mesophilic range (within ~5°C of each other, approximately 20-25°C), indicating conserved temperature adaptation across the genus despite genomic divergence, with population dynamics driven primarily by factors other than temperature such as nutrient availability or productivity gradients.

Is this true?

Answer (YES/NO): NO